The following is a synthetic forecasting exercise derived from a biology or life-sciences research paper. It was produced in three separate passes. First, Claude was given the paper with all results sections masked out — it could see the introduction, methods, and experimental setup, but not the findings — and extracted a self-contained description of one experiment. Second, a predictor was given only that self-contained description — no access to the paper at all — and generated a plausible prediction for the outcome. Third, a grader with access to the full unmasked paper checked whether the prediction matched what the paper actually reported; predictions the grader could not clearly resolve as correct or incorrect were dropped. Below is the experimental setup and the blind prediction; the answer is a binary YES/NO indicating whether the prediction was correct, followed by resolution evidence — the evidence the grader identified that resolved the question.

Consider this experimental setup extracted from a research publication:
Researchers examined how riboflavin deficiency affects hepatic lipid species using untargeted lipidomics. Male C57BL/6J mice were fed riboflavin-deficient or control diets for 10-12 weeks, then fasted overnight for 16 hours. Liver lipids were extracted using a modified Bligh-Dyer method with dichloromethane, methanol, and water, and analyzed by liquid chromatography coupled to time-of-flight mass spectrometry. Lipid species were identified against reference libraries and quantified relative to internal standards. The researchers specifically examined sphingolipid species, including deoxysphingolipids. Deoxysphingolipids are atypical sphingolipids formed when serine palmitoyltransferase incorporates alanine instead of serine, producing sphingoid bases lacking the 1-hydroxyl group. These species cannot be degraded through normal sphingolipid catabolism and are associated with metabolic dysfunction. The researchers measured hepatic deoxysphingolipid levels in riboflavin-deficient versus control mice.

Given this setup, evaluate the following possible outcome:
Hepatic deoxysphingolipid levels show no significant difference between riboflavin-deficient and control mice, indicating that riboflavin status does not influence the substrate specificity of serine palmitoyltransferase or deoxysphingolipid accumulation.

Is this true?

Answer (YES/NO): NO